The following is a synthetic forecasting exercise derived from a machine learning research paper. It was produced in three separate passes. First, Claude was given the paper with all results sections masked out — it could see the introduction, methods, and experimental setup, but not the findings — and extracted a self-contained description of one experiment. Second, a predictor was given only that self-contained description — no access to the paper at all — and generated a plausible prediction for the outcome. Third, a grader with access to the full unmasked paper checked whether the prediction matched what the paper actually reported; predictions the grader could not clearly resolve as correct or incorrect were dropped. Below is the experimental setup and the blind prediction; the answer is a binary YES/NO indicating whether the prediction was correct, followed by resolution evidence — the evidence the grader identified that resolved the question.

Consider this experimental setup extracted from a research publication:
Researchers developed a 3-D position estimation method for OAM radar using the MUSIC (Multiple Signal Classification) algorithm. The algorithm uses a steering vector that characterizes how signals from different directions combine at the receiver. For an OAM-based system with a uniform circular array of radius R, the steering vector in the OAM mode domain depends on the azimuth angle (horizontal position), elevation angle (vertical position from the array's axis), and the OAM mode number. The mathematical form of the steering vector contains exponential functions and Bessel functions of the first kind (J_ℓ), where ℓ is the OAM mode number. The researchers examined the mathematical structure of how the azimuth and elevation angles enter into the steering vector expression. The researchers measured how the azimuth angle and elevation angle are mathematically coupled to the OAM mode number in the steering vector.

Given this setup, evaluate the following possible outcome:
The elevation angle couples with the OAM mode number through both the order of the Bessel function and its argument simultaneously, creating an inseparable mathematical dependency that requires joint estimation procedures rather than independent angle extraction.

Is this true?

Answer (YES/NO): NO